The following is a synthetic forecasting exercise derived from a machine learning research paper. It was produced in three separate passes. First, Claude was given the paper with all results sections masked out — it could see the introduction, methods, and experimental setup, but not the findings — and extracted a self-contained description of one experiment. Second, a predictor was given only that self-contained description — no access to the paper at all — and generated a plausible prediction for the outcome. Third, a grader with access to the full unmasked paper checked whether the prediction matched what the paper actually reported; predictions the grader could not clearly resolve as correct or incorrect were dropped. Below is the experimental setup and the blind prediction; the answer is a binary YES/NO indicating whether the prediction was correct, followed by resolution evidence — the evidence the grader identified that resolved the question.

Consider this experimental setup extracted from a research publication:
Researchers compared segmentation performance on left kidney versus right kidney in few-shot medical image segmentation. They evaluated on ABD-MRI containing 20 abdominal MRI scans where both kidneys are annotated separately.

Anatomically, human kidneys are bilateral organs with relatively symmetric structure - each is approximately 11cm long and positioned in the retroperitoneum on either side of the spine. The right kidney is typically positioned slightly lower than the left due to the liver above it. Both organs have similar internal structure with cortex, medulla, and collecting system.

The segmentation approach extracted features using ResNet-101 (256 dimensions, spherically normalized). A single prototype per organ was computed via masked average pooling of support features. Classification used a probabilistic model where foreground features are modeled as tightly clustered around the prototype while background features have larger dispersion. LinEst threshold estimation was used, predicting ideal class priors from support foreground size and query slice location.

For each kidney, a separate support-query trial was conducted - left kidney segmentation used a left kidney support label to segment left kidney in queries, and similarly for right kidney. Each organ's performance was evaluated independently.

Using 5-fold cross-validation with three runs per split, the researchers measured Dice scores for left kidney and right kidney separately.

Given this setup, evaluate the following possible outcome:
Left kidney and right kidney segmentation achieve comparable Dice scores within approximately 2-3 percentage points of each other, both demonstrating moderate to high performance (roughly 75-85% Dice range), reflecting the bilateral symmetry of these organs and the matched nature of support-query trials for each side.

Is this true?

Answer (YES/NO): NO